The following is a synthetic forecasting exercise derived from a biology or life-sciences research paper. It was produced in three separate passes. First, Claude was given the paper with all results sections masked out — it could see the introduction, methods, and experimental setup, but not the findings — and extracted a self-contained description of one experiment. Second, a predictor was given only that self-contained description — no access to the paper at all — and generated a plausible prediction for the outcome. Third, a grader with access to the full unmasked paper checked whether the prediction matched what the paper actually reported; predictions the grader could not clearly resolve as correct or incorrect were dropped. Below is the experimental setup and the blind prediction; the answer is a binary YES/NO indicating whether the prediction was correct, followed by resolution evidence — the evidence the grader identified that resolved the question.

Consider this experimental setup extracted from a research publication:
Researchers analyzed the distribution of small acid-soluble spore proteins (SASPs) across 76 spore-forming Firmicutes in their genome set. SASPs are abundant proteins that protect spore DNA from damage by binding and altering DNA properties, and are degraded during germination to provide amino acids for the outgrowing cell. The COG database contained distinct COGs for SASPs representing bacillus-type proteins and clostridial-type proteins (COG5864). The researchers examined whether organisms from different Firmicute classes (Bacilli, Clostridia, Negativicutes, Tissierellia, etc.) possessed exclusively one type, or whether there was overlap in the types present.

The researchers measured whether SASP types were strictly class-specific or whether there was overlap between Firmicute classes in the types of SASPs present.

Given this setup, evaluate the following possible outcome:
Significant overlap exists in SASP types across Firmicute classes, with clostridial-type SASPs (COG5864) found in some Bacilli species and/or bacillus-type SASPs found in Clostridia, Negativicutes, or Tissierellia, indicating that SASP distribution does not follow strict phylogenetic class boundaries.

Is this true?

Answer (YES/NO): YES